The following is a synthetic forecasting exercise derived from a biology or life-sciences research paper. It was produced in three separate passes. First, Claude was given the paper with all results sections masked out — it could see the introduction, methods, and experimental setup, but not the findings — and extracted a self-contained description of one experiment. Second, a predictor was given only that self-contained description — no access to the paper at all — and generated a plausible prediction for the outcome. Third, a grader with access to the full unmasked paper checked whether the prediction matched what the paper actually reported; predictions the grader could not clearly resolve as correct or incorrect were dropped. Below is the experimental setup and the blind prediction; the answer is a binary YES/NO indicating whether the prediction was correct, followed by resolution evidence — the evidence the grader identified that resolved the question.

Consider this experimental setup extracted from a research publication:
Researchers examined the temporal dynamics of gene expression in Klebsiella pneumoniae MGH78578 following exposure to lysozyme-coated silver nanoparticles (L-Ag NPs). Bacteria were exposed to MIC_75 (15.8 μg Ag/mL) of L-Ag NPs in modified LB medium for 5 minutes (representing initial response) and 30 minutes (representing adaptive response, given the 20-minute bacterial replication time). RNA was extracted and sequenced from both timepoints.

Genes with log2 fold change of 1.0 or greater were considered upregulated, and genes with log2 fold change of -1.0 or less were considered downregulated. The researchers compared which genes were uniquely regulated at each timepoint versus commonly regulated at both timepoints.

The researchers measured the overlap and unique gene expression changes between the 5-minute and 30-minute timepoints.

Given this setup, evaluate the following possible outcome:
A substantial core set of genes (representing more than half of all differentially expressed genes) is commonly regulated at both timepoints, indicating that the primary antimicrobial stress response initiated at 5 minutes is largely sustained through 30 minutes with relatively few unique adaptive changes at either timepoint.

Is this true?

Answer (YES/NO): NO